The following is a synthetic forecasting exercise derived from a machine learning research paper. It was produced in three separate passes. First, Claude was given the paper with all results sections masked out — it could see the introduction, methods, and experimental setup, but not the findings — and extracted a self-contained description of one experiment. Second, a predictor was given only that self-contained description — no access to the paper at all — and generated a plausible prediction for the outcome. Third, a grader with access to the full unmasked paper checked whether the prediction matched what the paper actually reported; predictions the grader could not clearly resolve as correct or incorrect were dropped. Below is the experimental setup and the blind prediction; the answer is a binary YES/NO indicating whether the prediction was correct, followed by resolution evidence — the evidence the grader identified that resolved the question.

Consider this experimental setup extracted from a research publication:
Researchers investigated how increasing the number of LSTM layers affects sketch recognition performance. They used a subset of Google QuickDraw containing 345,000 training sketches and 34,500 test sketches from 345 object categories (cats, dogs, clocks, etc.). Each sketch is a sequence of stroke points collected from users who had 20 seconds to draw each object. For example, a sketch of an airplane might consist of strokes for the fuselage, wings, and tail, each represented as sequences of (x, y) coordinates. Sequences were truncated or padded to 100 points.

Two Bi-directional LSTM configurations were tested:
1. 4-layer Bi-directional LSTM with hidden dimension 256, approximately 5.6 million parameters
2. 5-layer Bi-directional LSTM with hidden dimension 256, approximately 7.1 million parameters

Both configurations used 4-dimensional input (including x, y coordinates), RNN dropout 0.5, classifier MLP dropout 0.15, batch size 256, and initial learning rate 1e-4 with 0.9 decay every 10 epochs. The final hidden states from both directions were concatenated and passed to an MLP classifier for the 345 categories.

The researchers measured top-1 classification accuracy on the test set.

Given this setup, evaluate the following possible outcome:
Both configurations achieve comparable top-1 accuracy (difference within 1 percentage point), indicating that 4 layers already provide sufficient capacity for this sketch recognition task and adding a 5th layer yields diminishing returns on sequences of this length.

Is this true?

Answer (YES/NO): NO